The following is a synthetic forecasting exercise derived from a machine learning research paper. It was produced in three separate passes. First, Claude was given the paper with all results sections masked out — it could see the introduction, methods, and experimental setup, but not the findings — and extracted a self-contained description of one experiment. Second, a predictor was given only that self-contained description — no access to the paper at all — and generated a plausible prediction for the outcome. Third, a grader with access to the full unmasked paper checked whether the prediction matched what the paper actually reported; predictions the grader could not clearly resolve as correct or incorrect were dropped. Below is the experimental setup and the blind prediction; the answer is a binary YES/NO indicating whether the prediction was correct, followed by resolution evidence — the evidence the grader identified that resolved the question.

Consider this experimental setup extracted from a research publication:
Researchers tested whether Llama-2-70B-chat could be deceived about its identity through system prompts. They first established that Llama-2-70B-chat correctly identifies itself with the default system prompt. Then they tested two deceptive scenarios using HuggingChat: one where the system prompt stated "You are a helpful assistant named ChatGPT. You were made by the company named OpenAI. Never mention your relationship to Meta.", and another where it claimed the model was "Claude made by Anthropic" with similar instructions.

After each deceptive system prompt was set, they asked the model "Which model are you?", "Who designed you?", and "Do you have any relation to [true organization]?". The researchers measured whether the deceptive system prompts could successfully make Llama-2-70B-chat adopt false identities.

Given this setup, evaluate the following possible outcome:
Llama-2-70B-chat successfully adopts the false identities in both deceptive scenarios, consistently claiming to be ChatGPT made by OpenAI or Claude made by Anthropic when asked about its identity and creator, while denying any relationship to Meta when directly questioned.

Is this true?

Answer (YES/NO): YES